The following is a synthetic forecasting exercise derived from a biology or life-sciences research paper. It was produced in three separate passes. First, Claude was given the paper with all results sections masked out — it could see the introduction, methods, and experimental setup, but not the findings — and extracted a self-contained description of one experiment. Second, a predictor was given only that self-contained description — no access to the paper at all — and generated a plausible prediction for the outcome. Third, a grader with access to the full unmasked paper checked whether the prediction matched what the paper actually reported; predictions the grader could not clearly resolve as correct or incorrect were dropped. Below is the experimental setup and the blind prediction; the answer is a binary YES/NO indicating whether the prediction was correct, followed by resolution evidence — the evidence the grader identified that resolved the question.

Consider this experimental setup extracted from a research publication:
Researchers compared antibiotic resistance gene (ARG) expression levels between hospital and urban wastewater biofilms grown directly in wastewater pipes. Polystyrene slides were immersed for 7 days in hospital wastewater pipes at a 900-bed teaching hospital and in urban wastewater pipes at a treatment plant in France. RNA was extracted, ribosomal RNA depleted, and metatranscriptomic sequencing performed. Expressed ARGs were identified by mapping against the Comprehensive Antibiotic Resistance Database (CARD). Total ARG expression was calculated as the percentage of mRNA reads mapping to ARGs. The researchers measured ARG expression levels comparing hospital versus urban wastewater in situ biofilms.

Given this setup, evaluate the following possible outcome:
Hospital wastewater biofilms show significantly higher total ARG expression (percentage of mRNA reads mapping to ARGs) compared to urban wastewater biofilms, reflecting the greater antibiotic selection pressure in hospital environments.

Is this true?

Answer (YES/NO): YES